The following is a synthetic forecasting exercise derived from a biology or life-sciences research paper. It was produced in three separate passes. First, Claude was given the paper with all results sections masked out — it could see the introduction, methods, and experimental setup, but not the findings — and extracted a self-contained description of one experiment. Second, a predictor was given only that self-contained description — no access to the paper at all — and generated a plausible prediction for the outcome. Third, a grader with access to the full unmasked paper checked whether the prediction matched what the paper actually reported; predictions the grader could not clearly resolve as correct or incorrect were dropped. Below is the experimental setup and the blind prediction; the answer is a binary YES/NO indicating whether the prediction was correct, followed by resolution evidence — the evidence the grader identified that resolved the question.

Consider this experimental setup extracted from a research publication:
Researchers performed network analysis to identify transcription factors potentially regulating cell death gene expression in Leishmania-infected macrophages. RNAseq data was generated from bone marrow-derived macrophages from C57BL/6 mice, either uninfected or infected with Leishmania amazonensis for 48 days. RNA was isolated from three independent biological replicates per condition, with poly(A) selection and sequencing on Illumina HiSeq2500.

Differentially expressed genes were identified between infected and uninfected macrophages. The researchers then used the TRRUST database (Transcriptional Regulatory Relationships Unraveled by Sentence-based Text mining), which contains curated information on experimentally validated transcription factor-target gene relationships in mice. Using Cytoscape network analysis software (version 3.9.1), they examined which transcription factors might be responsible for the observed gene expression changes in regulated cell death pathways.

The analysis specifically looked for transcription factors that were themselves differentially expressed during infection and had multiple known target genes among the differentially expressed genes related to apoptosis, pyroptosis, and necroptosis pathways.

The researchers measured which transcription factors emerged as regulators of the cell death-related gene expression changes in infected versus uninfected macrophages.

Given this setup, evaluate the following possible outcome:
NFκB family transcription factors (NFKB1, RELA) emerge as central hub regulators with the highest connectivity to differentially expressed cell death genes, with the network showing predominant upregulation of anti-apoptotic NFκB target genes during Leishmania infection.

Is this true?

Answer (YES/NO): NO